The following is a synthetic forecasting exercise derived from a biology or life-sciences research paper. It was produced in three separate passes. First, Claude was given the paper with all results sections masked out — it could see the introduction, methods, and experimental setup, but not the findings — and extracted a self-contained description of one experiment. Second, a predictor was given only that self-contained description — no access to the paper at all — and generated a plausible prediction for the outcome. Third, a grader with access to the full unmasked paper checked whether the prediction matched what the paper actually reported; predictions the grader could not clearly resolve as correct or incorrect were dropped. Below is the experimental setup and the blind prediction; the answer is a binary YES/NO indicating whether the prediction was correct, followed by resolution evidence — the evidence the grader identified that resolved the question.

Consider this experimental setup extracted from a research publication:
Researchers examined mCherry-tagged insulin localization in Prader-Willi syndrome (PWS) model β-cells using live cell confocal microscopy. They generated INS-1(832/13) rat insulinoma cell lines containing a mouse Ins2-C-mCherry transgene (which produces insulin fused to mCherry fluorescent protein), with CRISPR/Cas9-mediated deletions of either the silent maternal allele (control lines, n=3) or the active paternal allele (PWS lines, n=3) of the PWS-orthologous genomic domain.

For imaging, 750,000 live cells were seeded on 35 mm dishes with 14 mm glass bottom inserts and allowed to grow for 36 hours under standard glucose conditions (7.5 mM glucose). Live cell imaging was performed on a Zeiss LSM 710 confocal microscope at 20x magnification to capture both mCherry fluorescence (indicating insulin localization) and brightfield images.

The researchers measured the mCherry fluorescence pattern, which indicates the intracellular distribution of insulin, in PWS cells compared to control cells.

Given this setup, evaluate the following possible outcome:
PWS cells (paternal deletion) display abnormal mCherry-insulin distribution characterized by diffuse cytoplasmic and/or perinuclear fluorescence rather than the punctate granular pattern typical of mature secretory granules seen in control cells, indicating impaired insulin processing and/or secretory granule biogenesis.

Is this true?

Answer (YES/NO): NO